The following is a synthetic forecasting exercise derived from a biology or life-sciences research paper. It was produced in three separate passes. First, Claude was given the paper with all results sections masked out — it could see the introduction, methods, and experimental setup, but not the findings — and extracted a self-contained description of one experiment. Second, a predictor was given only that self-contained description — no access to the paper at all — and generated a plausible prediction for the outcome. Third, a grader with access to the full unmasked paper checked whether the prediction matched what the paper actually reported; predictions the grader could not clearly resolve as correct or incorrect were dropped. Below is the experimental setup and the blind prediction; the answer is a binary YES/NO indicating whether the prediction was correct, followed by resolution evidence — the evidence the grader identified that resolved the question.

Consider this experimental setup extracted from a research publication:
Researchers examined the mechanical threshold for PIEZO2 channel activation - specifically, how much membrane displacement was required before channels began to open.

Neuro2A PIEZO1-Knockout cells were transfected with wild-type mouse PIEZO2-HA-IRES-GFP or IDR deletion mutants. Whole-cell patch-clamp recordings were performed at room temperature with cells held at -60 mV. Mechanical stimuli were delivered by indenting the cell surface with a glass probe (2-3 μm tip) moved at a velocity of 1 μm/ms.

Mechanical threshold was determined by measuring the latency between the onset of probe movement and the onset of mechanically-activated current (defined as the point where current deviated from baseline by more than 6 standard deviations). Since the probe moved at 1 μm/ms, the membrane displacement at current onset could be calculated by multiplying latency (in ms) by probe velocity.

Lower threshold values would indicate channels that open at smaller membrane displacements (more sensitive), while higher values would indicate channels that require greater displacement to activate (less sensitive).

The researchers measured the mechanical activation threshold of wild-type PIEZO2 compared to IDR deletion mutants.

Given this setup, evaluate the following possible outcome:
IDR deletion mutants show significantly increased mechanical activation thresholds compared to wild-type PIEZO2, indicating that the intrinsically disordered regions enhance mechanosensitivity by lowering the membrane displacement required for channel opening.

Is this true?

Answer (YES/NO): NO